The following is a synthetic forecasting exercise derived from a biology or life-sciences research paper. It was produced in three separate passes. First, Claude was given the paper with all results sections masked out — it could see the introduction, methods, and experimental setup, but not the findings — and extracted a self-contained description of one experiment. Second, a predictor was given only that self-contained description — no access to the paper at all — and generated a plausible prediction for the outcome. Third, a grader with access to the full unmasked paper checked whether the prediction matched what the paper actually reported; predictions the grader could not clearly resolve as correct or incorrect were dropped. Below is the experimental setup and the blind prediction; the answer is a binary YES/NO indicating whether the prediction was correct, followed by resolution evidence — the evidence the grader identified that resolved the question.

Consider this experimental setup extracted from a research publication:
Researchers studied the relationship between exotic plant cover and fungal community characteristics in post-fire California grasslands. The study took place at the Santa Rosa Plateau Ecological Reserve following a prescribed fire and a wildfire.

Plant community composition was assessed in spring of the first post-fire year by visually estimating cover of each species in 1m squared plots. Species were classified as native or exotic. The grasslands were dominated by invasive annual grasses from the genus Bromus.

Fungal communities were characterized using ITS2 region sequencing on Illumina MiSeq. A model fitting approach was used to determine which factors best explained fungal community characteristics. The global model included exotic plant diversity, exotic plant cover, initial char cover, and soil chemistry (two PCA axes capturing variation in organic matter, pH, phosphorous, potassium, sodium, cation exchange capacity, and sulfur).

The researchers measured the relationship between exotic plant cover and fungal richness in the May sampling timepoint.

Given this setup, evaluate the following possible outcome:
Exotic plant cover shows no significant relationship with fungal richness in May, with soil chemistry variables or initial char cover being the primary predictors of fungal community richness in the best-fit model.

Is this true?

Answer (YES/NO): YES